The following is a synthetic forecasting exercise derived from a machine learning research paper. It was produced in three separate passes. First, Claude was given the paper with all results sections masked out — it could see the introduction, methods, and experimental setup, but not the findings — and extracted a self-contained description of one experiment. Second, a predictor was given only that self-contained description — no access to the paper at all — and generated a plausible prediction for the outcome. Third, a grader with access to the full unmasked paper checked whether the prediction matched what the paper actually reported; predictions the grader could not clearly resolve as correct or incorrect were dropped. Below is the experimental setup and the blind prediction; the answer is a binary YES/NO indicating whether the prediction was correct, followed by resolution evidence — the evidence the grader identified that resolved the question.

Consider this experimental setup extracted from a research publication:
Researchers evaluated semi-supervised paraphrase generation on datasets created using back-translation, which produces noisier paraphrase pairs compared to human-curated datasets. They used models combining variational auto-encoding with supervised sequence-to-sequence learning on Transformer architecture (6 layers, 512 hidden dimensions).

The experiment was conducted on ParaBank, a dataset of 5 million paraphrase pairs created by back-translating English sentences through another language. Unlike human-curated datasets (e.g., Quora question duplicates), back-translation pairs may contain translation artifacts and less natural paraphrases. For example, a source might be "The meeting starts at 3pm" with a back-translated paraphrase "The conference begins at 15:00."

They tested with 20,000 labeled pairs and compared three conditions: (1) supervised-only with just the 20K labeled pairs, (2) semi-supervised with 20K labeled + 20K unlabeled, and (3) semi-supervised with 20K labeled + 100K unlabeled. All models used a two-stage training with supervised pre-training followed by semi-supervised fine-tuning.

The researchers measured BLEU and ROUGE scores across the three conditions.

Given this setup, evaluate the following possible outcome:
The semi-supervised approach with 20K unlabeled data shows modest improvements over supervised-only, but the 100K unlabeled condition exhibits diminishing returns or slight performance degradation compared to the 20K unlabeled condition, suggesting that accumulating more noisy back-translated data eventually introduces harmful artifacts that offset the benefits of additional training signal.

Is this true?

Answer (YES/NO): NO